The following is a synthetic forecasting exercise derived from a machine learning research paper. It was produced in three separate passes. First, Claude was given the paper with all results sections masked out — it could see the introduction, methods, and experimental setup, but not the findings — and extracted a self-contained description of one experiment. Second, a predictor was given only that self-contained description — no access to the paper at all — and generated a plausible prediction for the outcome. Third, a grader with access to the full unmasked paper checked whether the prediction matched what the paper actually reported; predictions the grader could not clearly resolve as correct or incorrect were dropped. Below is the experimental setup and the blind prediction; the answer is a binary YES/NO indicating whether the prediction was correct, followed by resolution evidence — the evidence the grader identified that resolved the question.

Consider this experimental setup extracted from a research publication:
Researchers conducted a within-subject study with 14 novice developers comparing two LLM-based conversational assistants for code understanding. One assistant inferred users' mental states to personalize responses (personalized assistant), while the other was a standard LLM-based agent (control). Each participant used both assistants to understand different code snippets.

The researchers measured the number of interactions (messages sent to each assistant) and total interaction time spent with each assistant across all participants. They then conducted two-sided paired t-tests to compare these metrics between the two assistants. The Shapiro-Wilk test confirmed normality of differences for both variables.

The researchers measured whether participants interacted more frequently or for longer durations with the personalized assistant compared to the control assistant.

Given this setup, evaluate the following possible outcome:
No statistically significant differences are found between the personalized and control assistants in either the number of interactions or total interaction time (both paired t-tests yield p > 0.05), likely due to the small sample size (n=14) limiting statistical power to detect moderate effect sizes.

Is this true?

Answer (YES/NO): YES